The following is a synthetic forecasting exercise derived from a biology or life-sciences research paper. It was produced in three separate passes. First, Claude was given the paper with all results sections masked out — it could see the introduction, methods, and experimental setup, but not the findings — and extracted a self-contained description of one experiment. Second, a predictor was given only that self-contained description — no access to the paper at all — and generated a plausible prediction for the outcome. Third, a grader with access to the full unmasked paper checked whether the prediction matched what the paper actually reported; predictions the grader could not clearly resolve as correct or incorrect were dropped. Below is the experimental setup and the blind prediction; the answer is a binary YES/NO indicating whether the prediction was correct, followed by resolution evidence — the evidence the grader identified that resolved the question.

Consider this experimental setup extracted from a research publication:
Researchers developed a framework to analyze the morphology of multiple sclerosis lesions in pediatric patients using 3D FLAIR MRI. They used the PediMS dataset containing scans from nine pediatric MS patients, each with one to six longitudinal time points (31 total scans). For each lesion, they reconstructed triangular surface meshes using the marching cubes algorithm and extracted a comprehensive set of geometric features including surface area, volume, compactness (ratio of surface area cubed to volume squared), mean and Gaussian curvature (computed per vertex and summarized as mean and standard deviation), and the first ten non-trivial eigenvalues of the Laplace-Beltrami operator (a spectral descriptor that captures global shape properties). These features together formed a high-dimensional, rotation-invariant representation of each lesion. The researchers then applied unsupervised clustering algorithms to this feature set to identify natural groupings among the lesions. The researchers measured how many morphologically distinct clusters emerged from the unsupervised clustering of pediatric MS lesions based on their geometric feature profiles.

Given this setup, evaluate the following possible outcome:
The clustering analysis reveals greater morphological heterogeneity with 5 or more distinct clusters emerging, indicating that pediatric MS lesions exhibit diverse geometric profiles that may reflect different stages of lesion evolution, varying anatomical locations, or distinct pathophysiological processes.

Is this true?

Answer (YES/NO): NO